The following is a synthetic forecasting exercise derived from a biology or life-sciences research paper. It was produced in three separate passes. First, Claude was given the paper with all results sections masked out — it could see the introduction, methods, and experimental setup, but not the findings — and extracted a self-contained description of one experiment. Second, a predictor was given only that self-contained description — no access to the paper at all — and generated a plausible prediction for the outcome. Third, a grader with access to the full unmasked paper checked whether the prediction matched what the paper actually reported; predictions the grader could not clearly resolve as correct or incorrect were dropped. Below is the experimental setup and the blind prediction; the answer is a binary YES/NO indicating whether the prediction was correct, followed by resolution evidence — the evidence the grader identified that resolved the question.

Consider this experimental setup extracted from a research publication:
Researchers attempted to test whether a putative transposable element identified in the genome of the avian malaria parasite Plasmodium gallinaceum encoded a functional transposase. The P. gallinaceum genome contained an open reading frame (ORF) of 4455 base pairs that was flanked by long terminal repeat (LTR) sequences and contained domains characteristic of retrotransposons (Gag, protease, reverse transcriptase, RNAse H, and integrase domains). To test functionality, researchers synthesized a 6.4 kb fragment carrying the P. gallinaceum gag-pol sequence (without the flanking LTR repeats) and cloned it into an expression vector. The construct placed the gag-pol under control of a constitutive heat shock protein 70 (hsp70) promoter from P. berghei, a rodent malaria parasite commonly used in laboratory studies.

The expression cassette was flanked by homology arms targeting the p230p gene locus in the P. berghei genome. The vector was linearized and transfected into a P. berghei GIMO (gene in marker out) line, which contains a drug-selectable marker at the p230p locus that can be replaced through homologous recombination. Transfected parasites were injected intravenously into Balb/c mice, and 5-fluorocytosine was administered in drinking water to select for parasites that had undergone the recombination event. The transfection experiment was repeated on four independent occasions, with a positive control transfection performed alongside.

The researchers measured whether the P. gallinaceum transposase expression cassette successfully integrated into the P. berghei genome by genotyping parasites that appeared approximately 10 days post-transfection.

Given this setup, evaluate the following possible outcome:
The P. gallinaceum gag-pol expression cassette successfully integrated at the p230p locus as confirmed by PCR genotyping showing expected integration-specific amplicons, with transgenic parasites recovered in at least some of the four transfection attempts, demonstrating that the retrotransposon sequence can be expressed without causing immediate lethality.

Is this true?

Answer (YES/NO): NO